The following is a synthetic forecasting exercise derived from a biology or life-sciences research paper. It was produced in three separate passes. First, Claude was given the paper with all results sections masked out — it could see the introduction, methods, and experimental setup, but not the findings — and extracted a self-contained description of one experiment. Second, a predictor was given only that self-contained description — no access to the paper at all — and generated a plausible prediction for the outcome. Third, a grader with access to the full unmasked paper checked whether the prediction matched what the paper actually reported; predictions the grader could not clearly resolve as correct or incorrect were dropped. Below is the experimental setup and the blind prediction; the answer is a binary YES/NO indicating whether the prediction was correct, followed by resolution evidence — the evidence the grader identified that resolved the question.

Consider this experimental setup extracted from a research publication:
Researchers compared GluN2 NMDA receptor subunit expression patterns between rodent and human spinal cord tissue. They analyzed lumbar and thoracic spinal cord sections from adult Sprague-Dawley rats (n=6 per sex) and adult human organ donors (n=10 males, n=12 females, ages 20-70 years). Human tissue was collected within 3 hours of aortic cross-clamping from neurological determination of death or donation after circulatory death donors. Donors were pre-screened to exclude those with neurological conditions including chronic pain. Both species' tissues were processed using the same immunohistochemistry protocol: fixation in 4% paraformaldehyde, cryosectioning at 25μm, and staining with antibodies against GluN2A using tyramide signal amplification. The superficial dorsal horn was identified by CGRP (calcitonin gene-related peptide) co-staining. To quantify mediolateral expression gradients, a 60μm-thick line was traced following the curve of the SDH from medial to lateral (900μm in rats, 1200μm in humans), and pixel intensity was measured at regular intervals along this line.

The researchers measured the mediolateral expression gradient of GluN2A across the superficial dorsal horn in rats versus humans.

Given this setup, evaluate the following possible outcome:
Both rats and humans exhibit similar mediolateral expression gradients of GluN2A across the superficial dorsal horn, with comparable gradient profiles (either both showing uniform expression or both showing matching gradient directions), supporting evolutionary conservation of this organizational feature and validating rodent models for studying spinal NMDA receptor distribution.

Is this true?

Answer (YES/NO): NO